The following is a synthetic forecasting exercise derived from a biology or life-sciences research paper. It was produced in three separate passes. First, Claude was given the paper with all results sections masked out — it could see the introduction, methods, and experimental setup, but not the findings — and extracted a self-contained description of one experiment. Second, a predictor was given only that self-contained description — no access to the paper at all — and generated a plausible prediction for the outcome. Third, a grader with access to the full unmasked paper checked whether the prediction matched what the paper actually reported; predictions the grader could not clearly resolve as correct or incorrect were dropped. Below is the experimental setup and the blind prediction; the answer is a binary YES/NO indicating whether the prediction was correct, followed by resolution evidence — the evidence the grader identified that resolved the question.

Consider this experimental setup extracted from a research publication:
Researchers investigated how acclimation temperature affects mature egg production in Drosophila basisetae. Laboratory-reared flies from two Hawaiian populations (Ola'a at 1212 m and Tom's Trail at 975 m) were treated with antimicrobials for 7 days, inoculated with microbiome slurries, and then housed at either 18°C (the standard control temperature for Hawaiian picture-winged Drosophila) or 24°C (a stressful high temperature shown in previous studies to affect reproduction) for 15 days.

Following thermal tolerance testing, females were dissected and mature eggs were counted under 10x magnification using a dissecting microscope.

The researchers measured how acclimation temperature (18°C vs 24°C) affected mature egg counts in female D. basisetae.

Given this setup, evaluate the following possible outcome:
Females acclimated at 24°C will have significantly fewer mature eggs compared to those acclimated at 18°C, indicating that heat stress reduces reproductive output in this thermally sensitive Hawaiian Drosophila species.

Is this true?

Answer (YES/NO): YES